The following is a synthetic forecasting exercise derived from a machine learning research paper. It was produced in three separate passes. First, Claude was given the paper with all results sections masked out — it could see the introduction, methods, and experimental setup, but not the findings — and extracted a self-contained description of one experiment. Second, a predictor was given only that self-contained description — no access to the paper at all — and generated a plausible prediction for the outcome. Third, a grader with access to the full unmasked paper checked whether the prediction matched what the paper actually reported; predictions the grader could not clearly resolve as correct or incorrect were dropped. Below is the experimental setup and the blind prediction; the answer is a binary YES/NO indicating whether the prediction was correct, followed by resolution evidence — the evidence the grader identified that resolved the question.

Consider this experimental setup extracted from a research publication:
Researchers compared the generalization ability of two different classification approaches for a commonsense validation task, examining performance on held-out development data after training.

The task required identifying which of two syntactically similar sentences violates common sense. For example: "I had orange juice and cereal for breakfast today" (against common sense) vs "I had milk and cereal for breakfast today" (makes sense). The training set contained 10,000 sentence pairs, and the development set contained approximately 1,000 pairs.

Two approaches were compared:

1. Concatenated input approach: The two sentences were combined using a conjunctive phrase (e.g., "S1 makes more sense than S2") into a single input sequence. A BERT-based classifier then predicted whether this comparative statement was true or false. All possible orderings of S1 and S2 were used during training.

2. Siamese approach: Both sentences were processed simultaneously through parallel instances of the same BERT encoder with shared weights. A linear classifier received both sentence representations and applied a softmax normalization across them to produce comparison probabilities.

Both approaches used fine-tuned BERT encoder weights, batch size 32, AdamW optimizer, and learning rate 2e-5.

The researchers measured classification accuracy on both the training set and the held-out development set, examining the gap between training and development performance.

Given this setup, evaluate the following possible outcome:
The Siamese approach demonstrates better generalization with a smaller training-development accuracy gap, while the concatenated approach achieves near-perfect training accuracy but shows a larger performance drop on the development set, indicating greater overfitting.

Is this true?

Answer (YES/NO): YES